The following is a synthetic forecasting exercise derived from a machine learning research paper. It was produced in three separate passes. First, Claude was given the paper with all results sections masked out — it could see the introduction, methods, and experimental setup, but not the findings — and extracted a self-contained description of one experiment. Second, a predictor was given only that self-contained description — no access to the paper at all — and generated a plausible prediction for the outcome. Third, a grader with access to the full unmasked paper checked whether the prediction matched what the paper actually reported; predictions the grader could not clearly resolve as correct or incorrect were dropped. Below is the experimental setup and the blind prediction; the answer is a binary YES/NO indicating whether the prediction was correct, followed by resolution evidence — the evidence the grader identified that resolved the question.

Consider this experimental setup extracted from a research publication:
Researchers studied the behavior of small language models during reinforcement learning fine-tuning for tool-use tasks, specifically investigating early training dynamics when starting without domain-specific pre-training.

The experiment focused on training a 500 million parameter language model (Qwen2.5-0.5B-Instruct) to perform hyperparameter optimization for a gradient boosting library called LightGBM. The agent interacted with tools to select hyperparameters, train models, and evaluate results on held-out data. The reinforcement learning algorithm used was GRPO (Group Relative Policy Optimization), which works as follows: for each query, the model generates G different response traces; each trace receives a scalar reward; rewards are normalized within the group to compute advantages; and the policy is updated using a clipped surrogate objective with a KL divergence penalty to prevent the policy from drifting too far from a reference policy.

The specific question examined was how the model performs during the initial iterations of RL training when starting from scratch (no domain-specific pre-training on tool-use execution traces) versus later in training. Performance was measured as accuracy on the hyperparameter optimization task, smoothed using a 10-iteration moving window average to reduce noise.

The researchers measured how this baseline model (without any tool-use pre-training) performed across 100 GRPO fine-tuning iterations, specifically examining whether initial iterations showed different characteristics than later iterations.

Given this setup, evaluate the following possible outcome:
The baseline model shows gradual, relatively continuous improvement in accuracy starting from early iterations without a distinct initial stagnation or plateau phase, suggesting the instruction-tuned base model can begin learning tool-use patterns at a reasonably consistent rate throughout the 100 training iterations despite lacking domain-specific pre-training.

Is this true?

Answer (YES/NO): NO